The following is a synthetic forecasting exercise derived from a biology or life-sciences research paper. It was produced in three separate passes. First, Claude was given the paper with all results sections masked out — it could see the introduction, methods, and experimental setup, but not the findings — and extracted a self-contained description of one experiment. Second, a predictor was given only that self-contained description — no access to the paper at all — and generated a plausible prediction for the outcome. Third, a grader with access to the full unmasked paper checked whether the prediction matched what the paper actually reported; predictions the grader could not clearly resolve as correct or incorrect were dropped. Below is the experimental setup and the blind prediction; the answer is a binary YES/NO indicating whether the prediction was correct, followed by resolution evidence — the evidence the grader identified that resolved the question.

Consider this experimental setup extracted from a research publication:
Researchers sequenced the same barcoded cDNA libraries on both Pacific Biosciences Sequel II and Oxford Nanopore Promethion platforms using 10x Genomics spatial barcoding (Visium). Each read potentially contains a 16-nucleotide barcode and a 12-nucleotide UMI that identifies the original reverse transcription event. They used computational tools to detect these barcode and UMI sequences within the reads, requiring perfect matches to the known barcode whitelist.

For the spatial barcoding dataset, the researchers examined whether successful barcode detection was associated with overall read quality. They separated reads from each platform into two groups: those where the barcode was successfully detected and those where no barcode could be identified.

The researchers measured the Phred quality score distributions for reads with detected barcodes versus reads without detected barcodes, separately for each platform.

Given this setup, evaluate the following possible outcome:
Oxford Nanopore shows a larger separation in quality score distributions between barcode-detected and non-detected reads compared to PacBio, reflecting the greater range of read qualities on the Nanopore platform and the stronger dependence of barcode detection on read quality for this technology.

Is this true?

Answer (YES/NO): YES